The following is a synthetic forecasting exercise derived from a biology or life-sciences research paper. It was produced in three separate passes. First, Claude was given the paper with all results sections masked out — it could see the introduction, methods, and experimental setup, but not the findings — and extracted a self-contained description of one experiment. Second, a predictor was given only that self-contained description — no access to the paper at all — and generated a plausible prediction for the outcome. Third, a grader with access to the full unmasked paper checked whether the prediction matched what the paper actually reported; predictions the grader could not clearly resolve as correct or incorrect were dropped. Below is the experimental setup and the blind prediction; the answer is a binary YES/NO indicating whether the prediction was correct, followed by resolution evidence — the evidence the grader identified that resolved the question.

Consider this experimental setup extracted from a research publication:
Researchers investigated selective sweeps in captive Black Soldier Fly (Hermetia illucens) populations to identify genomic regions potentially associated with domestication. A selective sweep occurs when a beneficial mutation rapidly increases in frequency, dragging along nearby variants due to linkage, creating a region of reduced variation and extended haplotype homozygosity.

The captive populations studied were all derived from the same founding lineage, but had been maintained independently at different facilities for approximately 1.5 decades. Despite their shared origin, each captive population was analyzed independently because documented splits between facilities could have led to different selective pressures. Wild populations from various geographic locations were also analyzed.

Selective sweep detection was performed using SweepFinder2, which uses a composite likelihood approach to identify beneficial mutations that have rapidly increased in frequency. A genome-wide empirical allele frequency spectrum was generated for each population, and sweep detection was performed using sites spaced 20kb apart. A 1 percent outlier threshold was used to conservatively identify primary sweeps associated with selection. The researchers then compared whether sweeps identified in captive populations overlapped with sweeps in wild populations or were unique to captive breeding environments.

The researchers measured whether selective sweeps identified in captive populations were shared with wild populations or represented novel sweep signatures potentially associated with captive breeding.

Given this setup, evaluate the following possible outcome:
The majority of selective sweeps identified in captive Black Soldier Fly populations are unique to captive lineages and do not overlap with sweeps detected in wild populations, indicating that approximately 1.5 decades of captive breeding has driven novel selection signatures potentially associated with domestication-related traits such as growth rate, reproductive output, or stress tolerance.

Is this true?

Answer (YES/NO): YES